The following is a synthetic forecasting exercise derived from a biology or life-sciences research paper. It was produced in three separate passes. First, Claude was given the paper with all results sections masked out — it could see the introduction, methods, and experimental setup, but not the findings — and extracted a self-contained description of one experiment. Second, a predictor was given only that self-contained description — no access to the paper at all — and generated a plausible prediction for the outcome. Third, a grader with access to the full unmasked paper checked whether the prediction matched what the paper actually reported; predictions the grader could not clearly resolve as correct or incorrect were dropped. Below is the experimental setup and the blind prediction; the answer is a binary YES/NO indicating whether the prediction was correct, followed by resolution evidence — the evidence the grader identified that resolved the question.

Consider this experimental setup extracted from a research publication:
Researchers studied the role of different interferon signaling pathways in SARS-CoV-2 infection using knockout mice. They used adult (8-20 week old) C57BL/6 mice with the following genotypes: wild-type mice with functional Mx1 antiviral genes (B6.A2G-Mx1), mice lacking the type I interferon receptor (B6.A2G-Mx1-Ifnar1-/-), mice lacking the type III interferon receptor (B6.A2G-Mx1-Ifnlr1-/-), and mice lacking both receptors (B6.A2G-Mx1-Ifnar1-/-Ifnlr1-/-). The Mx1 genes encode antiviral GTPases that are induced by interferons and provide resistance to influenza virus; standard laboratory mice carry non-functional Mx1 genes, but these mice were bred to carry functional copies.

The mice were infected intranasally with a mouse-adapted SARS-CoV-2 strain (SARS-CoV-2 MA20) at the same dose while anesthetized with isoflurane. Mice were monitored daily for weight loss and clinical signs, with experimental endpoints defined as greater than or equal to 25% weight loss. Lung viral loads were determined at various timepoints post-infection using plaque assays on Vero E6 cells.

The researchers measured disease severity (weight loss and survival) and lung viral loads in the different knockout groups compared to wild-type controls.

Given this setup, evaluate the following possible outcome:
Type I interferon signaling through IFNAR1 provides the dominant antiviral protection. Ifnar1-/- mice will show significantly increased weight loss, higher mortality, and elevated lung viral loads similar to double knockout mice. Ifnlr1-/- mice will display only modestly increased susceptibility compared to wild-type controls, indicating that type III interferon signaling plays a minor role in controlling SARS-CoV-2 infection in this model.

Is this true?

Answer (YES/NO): NO